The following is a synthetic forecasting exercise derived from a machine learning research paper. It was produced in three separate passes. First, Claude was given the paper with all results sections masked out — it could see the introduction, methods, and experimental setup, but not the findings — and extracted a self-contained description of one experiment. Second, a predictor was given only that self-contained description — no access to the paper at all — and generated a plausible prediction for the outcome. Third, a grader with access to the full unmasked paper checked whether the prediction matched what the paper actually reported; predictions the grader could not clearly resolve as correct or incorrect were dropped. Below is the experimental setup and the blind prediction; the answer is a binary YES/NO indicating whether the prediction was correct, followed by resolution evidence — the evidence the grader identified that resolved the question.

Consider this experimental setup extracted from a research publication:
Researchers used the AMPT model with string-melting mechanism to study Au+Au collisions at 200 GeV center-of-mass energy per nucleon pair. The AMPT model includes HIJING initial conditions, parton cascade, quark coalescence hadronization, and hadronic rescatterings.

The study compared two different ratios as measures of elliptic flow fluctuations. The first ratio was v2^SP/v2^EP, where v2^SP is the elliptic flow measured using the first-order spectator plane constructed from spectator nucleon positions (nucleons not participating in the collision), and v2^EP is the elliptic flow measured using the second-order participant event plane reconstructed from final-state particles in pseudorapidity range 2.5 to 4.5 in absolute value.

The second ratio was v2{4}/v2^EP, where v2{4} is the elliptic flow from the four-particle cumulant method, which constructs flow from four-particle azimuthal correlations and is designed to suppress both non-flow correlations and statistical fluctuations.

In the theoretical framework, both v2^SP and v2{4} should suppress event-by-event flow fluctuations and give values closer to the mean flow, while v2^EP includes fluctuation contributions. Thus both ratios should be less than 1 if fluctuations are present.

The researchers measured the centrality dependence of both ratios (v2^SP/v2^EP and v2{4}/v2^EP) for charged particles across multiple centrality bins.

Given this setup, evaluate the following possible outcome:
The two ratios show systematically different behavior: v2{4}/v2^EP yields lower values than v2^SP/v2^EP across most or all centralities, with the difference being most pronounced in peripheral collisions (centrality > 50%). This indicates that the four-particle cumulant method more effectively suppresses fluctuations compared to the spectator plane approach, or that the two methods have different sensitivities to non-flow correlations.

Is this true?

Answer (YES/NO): NO